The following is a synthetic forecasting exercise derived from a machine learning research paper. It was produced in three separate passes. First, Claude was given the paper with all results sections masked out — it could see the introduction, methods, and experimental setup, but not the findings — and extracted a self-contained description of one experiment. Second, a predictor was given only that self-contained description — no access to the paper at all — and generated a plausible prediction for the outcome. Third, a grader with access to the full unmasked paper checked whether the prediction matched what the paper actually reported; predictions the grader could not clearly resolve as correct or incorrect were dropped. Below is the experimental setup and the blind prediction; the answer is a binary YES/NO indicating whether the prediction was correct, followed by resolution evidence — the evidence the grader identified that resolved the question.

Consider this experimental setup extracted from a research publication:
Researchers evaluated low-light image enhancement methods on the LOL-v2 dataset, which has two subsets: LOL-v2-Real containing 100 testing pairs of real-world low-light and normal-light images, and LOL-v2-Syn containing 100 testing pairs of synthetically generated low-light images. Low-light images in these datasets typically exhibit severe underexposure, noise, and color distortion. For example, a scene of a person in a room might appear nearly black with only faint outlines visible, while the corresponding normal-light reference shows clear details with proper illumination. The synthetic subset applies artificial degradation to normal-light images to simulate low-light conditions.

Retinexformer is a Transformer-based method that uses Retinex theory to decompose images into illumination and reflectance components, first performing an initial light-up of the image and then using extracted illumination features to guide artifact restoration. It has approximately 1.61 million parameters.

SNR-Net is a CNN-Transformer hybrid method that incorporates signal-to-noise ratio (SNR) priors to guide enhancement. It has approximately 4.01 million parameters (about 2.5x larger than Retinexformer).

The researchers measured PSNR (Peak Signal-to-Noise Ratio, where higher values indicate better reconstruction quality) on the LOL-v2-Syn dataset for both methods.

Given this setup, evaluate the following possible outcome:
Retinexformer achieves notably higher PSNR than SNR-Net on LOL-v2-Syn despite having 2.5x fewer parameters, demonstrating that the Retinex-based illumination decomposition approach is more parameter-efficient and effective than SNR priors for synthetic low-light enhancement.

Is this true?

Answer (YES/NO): YES